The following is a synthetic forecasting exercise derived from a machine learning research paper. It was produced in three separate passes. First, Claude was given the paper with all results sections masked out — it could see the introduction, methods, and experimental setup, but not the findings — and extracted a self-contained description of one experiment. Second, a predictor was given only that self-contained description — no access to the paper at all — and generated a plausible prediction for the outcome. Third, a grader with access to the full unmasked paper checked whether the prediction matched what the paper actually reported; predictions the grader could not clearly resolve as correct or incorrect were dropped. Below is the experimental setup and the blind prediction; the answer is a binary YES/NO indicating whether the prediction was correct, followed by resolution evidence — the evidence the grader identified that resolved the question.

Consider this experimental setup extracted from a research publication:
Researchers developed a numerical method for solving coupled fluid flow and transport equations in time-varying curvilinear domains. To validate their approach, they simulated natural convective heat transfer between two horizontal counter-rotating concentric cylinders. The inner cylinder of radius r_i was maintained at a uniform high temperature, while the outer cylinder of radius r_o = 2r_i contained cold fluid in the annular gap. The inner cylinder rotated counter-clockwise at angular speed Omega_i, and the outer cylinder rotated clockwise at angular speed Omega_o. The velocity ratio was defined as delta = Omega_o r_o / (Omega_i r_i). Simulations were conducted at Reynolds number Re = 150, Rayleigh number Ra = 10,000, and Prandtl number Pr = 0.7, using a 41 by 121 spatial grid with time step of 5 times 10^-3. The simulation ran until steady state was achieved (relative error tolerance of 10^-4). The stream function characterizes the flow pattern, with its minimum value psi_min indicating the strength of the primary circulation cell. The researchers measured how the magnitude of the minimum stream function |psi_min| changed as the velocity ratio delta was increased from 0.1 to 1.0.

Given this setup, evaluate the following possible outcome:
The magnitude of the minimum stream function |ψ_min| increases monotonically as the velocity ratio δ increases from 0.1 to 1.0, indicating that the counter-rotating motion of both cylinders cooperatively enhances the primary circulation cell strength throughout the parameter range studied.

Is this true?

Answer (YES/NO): YES